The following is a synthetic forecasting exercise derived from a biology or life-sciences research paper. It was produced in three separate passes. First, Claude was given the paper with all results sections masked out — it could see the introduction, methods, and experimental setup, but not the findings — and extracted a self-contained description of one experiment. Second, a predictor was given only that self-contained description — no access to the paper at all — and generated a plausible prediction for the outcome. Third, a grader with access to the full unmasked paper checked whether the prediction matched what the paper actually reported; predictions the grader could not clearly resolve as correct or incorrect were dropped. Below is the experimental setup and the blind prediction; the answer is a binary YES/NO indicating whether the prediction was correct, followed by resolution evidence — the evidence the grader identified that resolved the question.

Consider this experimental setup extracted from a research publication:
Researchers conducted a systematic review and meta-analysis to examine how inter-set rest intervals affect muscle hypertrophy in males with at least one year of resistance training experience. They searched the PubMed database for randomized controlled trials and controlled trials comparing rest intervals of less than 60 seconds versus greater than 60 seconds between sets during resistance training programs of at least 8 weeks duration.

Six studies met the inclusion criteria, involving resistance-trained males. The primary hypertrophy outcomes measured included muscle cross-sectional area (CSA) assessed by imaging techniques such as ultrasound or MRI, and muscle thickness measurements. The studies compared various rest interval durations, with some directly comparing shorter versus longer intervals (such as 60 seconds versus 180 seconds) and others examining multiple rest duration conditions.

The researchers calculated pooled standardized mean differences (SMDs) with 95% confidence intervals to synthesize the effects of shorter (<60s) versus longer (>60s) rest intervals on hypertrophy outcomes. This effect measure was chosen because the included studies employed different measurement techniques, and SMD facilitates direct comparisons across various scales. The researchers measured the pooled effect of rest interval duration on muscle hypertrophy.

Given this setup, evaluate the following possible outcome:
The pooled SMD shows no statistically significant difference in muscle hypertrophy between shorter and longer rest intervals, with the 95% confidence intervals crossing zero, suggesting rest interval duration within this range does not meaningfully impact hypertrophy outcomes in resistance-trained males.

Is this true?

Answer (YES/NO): YES